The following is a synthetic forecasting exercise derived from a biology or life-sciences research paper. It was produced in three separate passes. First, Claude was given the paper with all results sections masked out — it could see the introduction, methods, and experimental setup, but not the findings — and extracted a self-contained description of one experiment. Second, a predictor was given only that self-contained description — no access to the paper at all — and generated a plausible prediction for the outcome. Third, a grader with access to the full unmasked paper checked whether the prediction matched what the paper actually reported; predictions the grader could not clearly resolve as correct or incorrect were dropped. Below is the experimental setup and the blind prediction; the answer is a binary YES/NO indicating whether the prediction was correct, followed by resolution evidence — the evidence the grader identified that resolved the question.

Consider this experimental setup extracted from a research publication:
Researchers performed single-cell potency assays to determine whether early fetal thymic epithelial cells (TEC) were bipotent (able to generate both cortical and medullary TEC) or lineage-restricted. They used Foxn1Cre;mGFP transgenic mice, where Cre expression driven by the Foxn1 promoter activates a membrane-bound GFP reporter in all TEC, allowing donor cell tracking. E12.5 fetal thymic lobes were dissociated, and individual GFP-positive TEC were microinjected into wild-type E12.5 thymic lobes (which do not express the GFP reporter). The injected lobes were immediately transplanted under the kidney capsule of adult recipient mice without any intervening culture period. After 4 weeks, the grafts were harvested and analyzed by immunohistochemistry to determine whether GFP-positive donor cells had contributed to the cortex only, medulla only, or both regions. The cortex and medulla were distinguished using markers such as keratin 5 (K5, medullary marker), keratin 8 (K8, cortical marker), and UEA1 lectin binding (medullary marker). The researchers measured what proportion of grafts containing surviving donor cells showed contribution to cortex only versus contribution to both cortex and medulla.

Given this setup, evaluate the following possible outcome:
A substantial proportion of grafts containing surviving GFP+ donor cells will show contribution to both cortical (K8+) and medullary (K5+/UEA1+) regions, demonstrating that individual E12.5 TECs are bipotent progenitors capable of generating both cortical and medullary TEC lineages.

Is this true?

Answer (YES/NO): NO